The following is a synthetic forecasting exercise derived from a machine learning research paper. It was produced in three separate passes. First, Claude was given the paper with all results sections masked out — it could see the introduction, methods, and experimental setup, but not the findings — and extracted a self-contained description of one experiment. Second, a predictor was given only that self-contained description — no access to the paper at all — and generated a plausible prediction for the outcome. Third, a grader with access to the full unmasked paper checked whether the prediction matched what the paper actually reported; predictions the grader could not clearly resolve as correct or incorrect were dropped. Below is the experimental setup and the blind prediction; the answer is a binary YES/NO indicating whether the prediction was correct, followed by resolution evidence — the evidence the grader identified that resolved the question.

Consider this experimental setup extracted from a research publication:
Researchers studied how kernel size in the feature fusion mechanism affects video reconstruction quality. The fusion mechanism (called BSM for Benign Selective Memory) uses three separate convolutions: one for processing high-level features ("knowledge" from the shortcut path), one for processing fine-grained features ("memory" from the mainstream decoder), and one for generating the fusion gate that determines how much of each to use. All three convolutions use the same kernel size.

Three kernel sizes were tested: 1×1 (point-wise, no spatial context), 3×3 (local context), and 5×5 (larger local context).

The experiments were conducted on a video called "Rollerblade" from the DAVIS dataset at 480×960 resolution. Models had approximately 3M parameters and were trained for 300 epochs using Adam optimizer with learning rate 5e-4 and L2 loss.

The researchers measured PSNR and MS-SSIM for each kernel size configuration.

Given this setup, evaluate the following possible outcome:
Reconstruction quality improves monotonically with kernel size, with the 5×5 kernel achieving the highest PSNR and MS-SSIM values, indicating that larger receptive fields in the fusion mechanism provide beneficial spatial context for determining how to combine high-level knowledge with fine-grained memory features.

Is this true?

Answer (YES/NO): NO